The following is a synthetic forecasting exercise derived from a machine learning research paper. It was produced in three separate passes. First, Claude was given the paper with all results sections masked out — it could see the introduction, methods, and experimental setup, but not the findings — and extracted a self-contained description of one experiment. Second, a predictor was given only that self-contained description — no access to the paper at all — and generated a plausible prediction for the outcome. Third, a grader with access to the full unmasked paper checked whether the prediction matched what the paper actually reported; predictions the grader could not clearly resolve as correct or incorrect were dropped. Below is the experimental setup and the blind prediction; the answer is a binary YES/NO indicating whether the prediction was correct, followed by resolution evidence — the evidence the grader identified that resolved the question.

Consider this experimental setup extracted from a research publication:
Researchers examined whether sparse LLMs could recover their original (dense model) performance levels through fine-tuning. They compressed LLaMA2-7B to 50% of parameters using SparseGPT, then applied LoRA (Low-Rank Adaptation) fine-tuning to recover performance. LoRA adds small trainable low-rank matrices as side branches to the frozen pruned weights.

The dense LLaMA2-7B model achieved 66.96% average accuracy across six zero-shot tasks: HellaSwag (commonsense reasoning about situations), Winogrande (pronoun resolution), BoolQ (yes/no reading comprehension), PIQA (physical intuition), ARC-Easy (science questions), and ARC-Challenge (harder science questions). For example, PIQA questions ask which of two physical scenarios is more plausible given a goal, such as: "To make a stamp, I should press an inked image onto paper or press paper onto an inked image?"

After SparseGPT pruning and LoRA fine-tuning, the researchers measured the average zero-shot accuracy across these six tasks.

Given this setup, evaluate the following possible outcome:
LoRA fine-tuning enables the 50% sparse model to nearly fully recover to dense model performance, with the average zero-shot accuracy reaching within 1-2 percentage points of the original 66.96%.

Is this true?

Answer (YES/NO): YES